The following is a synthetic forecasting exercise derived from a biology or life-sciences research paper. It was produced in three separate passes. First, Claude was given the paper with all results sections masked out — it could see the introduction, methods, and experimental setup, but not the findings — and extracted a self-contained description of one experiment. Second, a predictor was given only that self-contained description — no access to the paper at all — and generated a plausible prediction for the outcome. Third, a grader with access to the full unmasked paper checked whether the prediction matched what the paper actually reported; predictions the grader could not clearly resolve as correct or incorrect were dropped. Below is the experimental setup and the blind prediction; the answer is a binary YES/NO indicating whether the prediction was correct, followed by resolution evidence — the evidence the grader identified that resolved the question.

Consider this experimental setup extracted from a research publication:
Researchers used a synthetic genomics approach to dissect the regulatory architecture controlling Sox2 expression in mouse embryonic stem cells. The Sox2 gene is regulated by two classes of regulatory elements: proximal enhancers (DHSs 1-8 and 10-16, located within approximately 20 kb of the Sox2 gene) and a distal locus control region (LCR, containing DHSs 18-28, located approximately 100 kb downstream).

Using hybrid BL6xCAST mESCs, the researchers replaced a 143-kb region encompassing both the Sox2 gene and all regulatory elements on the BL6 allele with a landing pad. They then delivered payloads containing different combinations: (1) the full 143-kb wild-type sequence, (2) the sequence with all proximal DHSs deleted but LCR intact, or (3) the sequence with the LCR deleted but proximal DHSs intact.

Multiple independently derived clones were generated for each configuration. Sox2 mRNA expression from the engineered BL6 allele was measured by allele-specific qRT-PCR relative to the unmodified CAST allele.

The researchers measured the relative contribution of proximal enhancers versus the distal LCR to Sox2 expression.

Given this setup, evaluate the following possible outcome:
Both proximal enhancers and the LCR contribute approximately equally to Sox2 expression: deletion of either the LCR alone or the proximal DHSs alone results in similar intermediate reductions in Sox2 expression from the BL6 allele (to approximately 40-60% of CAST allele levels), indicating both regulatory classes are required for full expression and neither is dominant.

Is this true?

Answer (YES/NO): NO